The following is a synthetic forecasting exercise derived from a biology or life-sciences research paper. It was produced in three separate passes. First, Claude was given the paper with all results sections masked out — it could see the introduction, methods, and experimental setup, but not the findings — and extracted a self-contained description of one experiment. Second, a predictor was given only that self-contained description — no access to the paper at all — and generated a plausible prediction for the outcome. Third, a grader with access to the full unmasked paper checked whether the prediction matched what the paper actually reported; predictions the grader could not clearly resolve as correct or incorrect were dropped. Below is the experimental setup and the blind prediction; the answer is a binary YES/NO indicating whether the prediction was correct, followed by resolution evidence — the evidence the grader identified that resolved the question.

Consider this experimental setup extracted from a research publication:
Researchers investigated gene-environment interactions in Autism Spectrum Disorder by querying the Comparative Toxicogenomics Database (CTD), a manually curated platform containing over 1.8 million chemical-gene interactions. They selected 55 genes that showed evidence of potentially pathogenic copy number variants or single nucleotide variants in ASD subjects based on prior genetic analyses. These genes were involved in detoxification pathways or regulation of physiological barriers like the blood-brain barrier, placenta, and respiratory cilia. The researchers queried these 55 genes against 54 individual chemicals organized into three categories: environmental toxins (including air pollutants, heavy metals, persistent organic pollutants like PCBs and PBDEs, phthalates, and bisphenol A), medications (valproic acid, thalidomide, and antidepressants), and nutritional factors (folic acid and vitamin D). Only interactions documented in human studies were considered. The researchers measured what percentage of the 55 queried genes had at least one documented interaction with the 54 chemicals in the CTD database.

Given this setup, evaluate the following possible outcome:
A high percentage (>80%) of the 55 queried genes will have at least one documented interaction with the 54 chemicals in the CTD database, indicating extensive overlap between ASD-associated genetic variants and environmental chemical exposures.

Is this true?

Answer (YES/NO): YES